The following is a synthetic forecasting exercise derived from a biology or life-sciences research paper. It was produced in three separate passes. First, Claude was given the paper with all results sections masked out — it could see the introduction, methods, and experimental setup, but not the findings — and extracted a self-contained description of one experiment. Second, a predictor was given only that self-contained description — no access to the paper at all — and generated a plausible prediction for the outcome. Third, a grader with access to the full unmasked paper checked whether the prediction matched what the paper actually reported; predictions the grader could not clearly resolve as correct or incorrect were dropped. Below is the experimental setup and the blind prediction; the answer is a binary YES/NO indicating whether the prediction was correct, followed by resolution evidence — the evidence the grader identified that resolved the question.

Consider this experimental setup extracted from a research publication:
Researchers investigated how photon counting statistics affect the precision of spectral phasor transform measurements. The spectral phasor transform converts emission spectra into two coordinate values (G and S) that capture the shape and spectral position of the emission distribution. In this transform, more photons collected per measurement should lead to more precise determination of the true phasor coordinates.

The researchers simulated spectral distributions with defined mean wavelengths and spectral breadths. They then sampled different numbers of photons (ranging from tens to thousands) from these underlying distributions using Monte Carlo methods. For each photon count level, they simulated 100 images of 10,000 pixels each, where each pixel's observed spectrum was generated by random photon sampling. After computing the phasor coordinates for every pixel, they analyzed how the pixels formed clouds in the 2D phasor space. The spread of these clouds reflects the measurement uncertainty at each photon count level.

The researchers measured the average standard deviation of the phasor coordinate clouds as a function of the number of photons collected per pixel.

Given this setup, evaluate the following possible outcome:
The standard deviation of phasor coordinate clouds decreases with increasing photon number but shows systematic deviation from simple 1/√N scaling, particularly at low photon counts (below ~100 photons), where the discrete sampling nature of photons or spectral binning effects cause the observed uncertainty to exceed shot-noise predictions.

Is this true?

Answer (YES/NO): NO